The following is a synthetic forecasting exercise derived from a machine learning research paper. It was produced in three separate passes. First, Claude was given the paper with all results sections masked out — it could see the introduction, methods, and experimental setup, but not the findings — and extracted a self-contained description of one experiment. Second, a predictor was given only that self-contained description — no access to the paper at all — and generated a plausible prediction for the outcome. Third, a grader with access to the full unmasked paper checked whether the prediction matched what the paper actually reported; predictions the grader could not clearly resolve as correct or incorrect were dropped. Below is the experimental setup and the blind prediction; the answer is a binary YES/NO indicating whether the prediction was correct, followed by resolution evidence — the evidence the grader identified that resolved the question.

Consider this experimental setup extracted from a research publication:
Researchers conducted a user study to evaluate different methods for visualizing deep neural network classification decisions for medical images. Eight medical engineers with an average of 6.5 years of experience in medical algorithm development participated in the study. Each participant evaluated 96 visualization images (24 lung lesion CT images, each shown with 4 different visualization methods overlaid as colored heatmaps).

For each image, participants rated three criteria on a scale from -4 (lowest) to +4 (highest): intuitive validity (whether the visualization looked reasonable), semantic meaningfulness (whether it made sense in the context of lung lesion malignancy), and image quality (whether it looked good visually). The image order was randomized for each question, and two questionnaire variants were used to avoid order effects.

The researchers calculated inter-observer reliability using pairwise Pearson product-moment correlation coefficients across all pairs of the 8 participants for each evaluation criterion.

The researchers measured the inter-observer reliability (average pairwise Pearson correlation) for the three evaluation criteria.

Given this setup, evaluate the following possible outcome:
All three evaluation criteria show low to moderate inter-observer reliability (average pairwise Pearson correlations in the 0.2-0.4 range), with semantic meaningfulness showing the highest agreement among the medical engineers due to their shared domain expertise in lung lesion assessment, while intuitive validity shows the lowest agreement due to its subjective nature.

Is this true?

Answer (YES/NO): NO